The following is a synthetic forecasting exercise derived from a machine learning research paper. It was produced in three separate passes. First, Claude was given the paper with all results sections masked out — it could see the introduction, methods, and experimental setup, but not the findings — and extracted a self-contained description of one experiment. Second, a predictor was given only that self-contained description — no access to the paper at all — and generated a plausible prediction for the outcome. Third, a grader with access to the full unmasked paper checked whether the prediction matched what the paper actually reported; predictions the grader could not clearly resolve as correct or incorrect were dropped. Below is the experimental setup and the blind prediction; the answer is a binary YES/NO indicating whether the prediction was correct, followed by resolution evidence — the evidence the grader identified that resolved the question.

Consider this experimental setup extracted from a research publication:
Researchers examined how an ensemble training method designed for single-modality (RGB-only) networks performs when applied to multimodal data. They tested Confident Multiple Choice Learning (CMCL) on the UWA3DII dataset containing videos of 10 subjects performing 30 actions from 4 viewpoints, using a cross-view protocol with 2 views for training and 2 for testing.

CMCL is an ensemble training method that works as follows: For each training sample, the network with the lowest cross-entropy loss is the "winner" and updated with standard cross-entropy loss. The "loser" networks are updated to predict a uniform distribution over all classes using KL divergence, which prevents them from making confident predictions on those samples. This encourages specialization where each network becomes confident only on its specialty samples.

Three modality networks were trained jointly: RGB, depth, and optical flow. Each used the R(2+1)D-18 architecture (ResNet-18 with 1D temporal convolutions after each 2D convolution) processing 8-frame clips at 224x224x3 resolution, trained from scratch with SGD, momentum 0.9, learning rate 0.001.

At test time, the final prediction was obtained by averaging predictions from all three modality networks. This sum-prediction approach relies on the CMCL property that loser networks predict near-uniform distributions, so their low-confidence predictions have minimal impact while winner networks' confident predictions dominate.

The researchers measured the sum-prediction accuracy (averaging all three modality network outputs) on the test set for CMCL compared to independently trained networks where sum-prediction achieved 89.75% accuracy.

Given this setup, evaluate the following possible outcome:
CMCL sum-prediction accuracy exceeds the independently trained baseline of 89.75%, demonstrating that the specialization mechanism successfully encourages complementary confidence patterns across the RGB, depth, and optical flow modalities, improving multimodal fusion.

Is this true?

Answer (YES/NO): NO